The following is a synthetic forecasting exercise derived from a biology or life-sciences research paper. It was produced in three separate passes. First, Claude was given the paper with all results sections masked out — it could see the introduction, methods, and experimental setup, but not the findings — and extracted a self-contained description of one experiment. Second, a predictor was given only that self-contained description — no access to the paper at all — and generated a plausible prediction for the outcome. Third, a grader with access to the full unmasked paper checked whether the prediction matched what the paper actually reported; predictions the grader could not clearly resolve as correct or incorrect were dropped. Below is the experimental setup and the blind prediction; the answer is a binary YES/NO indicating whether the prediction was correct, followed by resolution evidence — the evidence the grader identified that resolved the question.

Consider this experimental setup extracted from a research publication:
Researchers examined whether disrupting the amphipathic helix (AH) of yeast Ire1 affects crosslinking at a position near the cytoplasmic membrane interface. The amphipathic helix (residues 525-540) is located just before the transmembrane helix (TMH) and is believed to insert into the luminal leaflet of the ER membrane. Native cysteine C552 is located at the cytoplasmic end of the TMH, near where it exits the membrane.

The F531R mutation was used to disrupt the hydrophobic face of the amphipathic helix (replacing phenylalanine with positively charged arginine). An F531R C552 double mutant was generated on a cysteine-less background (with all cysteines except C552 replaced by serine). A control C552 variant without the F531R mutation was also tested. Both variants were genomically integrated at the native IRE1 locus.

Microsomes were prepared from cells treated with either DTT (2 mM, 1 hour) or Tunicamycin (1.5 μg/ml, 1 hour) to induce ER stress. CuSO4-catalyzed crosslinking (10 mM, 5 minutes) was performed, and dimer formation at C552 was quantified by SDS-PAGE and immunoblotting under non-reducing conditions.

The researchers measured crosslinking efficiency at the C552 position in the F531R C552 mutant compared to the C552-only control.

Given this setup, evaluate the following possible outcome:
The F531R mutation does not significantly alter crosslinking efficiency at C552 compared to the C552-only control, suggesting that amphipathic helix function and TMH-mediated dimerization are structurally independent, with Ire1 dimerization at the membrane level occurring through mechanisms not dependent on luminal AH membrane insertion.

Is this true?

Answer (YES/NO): NO